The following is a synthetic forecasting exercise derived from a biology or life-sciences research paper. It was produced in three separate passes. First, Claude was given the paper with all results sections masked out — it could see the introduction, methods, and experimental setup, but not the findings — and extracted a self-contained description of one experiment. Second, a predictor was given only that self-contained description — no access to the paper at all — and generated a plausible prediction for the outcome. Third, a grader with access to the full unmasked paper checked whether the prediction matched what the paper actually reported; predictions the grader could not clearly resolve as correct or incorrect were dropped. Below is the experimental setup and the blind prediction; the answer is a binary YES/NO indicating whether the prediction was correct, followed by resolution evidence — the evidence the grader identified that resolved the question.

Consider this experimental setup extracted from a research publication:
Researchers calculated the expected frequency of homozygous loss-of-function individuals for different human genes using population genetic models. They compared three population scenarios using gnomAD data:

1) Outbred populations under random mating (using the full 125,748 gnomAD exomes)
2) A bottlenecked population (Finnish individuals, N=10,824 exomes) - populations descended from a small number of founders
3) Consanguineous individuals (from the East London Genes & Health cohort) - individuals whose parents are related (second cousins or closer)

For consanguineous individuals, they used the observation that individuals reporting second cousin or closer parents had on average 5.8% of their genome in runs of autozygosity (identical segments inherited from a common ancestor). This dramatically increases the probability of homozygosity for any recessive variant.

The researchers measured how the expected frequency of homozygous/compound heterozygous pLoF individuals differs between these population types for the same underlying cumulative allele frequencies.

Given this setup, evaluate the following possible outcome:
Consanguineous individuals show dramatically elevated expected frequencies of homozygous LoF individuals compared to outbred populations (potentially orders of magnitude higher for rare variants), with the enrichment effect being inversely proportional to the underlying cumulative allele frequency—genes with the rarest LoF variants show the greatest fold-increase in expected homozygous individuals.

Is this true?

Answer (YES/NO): YES